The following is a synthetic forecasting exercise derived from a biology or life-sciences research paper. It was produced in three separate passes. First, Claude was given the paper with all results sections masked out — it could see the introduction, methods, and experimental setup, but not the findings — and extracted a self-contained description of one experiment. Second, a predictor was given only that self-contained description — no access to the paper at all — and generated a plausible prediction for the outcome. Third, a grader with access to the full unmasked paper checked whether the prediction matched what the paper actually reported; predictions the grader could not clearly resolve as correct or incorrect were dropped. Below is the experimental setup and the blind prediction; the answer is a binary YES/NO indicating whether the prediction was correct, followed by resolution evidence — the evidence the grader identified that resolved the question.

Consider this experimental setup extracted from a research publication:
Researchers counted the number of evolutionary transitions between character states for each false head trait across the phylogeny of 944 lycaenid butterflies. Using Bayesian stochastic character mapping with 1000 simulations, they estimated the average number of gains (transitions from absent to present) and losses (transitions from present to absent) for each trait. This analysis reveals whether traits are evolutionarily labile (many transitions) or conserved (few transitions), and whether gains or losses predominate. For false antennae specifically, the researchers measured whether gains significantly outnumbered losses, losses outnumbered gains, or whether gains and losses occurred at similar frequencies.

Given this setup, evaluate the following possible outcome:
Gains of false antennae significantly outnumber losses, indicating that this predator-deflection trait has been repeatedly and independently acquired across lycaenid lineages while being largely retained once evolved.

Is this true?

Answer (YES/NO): NO